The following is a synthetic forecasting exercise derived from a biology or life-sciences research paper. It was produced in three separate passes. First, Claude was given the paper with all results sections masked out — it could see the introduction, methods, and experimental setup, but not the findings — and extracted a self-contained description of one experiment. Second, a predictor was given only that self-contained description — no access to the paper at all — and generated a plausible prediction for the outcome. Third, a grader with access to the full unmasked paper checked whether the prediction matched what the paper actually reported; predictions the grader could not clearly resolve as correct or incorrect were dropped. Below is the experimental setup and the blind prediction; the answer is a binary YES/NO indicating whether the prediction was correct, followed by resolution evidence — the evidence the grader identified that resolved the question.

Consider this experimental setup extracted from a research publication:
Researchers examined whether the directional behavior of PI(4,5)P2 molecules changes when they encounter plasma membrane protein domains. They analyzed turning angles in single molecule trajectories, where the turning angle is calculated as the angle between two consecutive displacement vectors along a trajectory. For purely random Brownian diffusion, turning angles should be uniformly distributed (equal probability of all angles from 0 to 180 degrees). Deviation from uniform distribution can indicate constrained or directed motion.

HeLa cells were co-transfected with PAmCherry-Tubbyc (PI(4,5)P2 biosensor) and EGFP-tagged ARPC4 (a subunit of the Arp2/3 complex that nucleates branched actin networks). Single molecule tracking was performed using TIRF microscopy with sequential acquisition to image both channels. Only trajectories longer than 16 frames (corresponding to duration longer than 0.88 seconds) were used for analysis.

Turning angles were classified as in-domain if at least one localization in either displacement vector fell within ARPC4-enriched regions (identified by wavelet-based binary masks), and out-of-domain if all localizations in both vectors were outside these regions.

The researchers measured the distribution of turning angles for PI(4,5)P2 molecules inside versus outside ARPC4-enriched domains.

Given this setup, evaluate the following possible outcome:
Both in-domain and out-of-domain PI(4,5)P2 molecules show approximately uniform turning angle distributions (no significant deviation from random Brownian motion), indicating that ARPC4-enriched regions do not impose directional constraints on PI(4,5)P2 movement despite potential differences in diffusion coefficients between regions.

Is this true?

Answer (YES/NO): NO